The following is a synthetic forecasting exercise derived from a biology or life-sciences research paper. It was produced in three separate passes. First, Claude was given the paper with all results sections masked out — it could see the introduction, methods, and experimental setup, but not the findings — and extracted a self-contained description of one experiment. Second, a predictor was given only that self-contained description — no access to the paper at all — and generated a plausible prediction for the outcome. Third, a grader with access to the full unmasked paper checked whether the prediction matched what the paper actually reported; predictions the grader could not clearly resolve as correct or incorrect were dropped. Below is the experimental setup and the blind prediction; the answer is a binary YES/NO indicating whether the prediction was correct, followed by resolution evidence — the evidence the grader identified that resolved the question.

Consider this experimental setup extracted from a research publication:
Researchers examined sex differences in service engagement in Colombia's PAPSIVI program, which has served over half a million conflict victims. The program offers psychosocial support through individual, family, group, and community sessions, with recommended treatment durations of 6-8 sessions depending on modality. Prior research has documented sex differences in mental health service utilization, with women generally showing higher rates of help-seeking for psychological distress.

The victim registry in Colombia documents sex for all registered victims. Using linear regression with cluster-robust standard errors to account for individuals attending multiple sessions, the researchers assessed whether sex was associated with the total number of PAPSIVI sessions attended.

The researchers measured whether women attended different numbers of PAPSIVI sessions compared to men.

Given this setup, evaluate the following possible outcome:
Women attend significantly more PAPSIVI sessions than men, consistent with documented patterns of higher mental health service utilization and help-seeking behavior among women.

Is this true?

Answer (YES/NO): YES